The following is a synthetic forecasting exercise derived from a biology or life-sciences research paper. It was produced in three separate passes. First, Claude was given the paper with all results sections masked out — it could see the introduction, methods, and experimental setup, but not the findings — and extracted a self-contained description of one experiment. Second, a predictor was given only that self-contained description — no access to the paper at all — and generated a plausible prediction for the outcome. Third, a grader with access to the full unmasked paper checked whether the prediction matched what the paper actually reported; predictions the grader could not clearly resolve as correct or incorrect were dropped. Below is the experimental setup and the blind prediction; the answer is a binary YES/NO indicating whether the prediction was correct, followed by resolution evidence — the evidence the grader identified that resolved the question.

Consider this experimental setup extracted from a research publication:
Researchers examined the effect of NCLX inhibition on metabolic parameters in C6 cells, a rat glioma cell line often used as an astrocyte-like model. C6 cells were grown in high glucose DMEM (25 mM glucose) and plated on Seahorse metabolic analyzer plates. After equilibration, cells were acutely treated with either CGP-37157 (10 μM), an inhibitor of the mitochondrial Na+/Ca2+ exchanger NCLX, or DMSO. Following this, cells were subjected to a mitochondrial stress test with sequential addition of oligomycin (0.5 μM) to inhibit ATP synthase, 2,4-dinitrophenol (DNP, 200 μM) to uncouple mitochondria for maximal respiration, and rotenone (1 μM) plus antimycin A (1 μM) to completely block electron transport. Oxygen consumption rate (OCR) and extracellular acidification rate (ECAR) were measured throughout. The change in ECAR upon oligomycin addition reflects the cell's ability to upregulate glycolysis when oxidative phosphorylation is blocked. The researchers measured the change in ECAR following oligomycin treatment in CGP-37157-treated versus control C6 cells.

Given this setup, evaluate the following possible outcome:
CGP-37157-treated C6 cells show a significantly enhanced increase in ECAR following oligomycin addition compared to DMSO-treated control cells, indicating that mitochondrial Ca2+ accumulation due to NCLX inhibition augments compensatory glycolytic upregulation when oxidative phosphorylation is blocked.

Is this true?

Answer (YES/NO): YES